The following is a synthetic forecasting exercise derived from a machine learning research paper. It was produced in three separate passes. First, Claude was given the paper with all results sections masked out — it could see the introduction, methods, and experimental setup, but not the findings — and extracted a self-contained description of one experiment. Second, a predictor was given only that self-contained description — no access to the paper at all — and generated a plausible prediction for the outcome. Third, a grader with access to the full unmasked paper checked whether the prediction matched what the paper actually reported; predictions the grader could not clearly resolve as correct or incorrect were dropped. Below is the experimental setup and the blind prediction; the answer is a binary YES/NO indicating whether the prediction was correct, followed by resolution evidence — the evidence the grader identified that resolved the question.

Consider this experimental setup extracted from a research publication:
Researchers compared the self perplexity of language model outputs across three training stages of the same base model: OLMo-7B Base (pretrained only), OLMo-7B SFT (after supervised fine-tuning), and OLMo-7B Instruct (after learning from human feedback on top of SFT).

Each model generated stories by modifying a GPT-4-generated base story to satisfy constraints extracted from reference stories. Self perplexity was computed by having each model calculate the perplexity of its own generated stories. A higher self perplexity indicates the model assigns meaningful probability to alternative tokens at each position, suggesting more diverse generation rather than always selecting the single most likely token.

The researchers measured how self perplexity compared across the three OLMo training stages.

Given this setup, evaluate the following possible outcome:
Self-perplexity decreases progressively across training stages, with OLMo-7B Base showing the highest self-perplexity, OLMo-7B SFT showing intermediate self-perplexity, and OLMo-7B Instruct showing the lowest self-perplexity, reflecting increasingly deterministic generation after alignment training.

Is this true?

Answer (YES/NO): YES